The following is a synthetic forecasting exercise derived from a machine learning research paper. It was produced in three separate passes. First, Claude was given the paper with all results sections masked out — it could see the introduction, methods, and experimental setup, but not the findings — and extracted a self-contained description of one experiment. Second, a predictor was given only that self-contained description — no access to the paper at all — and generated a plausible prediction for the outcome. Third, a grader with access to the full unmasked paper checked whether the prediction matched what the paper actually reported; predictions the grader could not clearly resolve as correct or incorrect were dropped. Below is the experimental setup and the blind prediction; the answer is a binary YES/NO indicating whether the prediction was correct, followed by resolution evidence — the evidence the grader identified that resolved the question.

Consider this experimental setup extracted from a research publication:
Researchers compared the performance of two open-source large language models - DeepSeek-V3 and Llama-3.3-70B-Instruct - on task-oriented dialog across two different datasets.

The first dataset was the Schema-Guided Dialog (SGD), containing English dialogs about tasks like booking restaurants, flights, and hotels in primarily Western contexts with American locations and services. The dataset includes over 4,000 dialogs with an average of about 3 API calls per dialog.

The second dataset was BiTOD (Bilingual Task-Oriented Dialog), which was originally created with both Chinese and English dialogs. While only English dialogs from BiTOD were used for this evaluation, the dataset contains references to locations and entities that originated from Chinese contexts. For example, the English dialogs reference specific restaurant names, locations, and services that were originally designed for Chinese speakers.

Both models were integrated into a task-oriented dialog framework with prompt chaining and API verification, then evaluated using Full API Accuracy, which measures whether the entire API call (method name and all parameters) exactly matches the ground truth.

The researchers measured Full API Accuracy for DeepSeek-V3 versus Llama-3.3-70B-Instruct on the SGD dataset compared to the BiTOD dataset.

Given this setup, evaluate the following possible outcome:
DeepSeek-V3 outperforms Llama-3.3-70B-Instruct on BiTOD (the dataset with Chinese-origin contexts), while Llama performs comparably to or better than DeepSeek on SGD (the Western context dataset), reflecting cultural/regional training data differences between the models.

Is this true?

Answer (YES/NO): YES